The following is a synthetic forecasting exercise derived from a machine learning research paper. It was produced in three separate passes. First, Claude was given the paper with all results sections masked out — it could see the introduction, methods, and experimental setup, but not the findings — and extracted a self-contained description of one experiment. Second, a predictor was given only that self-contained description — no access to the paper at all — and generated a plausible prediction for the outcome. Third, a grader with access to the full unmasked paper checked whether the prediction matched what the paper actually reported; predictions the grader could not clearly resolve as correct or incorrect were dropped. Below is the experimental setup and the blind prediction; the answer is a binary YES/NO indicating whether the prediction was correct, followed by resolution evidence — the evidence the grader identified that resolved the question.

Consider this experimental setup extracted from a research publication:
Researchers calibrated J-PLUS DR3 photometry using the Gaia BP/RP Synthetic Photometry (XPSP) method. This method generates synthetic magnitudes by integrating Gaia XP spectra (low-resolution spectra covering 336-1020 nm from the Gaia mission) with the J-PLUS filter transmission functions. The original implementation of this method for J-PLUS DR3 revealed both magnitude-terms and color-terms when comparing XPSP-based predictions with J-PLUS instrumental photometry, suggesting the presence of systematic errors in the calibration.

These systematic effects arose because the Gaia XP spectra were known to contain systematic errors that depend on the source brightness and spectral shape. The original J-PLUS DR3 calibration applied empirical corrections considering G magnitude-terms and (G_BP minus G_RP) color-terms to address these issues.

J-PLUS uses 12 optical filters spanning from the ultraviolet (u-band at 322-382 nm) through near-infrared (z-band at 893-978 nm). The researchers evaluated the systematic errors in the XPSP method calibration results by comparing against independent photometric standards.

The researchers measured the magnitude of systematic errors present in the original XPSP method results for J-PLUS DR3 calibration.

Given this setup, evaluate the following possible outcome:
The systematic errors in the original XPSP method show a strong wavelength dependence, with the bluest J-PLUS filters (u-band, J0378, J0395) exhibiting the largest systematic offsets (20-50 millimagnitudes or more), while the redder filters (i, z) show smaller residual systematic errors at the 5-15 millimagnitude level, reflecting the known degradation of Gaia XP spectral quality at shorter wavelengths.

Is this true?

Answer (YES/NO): NO